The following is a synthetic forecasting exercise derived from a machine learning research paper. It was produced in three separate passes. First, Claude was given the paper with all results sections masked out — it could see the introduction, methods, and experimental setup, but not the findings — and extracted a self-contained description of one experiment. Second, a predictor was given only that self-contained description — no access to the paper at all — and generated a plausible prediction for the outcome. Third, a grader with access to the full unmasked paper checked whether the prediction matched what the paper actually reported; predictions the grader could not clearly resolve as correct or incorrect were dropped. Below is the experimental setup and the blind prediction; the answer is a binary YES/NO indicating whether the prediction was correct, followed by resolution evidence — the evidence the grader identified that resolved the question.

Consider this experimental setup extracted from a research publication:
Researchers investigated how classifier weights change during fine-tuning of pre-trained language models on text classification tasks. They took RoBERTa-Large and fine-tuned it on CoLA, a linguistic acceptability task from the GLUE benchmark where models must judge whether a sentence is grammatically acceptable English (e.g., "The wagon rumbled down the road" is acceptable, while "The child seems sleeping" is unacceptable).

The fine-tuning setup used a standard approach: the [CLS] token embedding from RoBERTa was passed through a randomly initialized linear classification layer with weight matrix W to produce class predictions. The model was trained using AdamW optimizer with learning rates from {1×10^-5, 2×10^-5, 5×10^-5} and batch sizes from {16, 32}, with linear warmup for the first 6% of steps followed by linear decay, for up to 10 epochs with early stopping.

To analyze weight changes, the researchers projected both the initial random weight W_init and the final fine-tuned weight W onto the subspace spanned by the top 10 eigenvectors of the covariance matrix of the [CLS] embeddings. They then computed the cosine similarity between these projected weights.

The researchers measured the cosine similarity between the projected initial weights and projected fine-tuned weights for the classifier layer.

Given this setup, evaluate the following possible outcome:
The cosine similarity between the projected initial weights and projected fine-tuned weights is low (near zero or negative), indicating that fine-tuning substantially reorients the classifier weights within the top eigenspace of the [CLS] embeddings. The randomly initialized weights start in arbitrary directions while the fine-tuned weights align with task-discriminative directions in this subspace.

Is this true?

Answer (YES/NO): NO